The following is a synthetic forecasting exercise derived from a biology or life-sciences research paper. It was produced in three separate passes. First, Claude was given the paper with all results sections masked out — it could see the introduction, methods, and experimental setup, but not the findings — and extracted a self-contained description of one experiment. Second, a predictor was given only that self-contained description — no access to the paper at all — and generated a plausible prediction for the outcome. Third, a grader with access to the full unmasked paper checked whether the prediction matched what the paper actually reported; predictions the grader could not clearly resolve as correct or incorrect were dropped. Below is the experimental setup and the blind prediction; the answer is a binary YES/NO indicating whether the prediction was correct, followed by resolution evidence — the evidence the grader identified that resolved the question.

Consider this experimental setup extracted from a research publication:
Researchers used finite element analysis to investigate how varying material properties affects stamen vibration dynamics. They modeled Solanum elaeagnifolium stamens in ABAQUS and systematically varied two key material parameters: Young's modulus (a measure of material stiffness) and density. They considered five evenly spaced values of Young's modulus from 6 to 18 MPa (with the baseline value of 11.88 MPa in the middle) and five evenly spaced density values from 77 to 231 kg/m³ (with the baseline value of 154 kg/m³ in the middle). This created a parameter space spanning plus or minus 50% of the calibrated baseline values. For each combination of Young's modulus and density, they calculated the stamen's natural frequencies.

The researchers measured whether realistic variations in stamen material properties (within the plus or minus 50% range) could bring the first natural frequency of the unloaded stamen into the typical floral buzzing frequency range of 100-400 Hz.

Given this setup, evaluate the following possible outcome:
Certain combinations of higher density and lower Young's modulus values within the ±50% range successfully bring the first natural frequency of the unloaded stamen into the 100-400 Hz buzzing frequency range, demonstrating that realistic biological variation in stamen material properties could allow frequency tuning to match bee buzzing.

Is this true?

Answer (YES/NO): NO